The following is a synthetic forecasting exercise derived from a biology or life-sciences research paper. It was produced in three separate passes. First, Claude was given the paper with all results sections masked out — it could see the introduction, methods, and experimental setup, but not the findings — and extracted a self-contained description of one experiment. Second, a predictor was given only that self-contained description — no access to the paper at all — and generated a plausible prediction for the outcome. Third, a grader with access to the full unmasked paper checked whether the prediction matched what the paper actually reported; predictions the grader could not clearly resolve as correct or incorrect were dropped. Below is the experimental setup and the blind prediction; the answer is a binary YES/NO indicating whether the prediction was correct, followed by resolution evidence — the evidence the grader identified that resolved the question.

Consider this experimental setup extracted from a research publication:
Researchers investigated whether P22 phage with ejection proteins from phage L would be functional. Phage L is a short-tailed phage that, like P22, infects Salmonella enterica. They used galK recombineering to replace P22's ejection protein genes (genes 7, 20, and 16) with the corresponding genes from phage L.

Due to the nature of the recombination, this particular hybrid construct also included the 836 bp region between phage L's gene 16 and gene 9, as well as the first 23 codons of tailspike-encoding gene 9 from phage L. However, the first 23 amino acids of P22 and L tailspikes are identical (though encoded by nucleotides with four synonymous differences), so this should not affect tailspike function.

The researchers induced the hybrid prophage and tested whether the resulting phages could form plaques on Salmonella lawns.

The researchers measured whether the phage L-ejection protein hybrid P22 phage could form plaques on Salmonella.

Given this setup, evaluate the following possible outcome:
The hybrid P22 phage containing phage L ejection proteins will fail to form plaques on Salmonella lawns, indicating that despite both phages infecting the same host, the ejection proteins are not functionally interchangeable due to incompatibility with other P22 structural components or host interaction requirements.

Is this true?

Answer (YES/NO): NO